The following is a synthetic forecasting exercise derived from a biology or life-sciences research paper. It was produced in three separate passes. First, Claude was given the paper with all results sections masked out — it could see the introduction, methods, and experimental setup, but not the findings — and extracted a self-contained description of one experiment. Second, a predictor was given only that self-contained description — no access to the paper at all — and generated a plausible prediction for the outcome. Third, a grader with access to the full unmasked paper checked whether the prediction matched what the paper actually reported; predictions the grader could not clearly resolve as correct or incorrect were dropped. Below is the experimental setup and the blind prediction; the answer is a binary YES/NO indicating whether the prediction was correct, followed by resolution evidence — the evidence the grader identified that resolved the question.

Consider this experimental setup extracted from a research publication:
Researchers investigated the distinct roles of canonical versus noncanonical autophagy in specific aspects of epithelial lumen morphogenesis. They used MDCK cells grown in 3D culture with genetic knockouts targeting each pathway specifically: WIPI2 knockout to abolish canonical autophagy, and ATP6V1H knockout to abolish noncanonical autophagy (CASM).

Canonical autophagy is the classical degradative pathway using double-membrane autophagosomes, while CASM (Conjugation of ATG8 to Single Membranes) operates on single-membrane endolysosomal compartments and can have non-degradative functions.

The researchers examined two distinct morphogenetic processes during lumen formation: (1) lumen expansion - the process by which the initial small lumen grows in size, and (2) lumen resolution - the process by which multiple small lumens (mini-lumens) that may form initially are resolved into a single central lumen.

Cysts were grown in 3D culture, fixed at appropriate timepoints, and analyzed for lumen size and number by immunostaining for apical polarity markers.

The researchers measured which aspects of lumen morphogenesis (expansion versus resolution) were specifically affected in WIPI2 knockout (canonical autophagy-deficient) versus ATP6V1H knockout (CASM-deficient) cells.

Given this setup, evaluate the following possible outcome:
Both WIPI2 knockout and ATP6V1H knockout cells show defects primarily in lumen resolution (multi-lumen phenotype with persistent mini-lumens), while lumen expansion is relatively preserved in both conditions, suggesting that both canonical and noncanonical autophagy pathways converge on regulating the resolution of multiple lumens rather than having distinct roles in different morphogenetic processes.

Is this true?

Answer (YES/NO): NO